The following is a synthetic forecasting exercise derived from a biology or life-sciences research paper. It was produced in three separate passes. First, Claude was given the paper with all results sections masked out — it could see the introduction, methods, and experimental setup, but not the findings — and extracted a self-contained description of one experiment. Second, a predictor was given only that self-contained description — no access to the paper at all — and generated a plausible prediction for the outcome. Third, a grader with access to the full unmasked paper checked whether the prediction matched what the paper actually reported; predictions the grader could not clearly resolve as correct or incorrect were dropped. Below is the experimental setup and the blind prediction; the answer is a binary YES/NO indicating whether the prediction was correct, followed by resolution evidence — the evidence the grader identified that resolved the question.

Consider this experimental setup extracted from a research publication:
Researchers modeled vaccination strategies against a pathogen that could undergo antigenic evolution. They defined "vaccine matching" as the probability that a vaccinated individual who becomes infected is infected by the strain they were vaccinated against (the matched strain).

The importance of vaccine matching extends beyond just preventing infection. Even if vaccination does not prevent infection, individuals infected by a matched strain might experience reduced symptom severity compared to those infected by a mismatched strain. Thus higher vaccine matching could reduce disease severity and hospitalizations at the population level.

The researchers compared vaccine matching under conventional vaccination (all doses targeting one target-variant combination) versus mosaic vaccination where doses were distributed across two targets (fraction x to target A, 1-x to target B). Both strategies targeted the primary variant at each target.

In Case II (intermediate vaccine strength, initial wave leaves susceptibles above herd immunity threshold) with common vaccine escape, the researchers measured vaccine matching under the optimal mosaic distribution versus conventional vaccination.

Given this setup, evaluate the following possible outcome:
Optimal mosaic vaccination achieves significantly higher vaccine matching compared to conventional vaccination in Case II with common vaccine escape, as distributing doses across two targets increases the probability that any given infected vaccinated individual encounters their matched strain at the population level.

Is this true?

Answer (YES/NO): YES